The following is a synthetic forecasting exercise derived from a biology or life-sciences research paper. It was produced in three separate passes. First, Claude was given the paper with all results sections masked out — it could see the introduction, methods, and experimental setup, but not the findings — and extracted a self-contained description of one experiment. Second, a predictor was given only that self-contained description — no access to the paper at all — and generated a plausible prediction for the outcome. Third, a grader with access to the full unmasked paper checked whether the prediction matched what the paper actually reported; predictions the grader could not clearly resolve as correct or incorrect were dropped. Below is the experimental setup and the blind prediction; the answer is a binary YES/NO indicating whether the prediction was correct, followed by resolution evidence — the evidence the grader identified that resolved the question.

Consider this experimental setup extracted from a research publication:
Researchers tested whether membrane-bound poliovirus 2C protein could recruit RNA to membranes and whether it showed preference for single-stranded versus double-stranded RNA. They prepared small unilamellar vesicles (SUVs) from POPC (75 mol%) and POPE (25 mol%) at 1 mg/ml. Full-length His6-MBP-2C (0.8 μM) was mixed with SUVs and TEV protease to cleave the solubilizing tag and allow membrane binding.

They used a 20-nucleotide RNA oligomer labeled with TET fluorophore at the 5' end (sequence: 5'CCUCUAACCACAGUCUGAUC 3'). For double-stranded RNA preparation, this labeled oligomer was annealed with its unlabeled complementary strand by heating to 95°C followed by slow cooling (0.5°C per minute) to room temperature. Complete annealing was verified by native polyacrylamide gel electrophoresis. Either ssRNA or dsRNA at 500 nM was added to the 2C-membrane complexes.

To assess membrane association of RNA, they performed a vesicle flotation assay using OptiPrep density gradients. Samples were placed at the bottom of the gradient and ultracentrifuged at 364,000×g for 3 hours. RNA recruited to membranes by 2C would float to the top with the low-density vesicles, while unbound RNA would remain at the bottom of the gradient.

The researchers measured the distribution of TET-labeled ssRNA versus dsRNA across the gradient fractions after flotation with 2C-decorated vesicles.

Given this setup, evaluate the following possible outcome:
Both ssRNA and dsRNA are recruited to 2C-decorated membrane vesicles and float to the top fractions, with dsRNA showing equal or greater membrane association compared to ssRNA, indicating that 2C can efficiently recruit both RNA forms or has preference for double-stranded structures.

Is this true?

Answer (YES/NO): YES